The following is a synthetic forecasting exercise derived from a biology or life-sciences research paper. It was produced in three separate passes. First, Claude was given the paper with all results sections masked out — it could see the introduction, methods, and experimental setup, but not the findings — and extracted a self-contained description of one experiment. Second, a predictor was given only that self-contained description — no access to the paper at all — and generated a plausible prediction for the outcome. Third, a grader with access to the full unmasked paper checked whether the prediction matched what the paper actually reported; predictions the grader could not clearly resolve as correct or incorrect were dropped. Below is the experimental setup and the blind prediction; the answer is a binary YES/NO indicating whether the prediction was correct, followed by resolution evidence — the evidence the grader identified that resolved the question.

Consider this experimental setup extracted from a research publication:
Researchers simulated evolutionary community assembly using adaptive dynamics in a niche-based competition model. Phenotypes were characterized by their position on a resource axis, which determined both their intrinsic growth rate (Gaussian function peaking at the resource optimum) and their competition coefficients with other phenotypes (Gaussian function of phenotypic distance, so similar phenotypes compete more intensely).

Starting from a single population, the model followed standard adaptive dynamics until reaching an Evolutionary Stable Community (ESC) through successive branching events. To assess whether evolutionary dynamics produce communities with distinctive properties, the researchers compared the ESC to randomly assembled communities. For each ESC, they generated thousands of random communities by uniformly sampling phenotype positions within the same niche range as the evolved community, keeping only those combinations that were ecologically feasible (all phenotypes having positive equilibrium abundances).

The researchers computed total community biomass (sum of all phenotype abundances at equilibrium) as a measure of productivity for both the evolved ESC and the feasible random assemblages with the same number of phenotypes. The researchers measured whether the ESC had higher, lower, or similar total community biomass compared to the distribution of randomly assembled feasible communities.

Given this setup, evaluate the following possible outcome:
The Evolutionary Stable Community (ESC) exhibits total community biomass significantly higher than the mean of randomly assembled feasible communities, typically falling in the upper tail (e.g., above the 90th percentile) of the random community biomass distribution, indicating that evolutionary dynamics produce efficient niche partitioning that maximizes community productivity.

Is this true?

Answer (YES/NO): NO